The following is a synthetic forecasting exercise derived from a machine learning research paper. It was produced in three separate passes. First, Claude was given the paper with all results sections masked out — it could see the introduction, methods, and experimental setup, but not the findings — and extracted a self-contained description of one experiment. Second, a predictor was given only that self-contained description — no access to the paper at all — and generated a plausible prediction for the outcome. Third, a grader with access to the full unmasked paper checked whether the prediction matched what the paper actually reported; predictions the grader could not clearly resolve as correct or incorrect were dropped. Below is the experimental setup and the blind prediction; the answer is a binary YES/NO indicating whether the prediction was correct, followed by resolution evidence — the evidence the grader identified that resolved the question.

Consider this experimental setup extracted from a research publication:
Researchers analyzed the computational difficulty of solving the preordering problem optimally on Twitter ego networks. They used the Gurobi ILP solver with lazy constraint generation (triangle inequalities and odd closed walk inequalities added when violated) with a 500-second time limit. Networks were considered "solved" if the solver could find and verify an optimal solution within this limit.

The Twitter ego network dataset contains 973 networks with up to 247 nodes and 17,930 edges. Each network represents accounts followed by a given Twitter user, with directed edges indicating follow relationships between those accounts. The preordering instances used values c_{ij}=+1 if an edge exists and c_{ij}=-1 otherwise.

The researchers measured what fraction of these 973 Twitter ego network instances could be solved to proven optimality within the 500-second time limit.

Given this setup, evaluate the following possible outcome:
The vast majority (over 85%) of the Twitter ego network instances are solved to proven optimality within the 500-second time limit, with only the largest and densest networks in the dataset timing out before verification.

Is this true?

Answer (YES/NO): NO